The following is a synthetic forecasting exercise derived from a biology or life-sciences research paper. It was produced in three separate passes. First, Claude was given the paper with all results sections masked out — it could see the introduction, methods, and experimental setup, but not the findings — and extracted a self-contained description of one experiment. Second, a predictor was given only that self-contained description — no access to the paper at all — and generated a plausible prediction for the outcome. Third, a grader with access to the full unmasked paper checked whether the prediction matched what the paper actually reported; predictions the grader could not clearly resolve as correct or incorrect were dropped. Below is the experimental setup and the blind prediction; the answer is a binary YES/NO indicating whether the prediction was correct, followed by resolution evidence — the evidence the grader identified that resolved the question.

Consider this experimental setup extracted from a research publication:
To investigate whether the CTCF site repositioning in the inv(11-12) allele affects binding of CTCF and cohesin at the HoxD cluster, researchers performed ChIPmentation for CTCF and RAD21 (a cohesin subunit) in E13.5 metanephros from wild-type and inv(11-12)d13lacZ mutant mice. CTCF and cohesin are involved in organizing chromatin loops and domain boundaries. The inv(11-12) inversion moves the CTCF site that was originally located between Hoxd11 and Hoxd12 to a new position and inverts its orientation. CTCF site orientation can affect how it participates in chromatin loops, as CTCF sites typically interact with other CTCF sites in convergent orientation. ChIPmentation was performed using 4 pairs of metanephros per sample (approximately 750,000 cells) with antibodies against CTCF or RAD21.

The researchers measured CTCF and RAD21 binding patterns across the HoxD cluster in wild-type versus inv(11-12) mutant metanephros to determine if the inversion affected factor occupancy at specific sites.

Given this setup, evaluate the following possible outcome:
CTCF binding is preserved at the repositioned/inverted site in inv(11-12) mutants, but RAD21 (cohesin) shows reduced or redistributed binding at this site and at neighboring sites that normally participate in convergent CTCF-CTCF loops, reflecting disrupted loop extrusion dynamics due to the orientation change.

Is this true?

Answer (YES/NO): NO